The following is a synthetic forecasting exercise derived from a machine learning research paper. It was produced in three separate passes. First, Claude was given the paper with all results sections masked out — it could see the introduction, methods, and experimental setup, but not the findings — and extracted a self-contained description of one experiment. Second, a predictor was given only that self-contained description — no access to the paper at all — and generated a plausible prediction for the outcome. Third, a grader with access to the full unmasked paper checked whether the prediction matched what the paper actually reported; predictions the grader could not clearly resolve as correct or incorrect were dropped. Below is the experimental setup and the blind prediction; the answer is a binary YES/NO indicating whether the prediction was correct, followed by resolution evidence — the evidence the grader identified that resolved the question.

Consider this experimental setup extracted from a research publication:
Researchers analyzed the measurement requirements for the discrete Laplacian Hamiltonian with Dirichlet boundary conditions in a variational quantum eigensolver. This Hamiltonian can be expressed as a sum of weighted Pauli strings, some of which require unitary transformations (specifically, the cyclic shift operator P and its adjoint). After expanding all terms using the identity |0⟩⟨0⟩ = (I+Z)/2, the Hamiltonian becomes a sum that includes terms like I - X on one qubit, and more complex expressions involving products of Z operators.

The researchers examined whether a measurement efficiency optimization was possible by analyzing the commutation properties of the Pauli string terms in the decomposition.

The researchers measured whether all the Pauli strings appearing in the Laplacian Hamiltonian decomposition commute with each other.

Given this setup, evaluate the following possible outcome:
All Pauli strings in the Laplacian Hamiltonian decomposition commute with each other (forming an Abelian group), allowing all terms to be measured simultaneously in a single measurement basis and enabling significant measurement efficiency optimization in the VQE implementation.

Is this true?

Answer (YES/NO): YES